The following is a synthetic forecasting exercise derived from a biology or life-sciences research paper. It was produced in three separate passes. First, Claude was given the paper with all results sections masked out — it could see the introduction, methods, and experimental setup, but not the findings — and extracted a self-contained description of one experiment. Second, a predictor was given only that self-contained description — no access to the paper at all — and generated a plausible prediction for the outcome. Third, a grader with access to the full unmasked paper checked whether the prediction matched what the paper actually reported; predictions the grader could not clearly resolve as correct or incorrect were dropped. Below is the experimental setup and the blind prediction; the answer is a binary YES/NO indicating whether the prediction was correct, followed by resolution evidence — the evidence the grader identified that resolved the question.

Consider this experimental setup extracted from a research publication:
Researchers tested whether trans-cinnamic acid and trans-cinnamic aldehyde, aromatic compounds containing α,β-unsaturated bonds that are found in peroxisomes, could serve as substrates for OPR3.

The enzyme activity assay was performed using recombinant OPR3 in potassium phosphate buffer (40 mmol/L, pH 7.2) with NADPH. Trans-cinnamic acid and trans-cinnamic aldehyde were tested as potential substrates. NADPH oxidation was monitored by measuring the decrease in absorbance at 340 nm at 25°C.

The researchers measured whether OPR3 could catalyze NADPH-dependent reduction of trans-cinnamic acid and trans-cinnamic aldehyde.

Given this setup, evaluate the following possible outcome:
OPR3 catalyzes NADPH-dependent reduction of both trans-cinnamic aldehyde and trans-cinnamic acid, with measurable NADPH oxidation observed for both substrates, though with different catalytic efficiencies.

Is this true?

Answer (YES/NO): NO